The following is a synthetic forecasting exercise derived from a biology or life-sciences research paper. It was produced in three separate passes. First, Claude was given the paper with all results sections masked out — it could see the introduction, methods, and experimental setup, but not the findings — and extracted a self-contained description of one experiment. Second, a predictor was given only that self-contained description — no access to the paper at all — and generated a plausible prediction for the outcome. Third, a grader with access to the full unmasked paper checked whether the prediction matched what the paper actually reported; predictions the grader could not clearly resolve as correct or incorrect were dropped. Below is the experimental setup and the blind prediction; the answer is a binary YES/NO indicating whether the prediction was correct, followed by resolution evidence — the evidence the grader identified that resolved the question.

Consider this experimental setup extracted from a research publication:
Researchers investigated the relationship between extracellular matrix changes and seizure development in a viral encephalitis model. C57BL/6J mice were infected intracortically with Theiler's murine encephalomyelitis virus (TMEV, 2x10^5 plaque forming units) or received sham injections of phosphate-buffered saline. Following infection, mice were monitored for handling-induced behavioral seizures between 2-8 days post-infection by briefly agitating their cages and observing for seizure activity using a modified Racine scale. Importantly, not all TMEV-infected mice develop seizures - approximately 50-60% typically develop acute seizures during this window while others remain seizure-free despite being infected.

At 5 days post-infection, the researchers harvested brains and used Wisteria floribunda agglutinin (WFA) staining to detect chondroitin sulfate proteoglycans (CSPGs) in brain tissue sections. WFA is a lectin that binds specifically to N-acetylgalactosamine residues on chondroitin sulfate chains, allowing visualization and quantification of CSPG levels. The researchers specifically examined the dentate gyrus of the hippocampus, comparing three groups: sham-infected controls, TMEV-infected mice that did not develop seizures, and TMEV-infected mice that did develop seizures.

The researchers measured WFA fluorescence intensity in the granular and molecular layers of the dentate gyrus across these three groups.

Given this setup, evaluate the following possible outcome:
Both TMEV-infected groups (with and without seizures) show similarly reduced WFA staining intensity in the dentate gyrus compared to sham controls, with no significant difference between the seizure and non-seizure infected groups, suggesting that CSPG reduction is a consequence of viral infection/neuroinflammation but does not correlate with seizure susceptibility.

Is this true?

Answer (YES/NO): NO